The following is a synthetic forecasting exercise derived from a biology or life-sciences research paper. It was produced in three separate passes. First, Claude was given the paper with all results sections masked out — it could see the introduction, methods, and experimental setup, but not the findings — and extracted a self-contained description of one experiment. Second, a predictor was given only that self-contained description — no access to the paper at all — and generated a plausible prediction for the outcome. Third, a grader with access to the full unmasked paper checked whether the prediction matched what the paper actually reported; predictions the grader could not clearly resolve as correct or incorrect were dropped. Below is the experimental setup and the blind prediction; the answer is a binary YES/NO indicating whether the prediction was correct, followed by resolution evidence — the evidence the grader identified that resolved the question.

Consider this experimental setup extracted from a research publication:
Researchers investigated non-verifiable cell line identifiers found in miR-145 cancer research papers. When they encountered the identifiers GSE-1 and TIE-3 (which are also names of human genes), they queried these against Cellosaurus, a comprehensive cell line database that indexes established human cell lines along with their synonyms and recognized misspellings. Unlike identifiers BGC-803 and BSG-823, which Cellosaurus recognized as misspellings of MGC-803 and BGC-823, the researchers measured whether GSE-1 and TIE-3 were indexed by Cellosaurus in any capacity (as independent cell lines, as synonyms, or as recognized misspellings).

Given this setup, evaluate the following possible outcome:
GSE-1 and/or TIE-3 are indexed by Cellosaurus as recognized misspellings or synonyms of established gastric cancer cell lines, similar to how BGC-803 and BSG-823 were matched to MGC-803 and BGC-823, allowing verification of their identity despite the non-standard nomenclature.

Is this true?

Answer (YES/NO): NO